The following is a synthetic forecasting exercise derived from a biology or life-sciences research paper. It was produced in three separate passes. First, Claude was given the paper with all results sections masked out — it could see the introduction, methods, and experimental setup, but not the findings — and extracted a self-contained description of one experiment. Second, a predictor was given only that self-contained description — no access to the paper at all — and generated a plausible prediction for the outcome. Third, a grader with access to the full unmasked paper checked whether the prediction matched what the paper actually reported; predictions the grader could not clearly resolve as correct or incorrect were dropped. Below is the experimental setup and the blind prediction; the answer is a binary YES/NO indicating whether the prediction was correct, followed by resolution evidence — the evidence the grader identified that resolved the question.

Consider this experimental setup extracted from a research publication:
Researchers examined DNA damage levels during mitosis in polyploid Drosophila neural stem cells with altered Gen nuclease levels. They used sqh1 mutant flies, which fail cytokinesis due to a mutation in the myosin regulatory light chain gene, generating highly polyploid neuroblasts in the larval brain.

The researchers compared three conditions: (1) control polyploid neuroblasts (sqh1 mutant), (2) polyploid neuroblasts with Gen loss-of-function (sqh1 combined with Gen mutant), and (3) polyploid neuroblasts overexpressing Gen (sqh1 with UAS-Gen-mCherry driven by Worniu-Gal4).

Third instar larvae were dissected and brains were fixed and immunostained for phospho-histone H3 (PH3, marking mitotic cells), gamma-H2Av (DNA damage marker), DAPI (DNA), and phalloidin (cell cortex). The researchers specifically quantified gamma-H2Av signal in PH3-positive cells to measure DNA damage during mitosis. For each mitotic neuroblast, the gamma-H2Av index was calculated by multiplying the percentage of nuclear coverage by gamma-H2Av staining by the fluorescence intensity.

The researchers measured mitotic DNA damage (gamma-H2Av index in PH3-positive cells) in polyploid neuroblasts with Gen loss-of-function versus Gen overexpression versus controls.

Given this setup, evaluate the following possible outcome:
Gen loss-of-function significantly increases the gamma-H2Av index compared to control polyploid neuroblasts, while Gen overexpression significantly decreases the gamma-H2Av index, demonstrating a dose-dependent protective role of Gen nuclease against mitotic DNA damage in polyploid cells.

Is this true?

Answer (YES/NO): NO